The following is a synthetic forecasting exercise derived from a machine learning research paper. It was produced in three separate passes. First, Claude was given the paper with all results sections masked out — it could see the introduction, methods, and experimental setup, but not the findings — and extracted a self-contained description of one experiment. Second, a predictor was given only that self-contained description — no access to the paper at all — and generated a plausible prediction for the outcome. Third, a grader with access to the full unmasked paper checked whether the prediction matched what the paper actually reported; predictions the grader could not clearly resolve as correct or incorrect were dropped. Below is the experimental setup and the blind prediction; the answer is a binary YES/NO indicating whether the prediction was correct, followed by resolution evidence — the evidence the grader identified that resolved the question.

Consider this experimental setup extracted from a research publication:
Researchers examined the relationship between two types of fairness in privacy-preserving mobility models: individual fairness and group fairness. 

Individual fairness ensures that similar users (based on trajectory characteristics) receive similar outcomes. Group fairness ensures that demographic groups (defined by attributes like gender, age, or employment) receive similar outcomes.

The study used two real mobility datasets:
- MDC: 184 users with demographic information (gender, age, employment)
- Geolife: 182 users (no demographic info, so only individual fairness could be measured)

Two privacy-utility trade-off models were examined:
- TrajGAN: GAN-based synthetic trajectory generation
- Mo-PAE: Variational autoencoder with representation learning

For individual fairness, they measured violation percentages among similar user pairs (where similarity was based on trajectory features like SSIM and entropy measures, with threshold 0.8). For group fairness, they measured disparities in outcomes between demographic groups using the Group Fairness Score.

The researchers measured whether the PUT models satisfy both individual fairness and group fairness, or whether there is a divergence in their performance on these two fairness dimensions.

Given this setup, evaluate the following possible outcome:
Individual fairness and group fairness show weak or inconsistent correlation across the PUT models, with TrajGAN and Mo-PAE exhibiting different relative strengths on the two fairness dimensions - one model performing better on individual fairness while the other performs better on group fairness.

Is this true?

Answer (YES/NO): NO